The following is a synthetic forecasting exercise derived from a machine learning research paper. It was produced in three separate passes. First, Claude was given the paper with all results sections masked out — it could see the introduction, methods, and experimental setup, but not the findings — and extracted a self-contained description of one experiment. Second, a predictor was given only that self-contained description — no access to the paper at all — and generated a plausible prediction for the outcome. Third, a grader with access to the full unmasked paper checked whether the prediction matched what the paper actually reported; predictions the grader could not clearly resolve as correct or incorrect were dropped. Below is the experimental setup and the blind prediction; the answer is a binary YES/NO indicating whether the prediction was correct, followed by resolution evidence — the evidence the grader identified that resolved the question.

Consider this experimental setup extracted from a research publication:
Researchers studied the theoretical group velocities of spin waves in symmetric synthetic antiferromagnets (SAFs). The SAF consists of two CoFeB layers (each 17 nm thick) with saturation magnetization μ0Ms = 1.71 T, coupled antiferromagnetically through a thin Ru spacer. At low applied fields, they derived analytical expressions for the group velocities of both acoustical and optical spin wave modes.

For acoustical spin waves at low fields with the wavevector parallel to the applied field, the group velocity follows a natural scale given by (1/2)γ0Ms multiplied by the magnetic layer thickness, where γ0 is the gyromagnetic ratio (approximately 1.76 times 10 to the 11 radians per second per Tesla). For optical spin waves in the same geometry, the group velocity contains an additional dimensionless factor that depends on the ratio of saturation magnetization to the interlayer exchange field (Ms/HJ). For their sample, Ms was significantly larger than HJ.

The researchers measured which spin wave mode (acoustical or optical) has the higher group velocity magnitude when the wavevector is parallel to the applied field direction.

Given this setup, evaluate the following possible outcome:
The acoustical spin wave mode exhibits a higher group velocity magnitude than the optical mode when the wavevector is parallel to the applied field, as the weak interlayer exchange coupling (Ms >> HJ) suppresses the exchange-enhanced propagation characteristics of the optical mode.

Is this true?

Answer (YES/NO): NO